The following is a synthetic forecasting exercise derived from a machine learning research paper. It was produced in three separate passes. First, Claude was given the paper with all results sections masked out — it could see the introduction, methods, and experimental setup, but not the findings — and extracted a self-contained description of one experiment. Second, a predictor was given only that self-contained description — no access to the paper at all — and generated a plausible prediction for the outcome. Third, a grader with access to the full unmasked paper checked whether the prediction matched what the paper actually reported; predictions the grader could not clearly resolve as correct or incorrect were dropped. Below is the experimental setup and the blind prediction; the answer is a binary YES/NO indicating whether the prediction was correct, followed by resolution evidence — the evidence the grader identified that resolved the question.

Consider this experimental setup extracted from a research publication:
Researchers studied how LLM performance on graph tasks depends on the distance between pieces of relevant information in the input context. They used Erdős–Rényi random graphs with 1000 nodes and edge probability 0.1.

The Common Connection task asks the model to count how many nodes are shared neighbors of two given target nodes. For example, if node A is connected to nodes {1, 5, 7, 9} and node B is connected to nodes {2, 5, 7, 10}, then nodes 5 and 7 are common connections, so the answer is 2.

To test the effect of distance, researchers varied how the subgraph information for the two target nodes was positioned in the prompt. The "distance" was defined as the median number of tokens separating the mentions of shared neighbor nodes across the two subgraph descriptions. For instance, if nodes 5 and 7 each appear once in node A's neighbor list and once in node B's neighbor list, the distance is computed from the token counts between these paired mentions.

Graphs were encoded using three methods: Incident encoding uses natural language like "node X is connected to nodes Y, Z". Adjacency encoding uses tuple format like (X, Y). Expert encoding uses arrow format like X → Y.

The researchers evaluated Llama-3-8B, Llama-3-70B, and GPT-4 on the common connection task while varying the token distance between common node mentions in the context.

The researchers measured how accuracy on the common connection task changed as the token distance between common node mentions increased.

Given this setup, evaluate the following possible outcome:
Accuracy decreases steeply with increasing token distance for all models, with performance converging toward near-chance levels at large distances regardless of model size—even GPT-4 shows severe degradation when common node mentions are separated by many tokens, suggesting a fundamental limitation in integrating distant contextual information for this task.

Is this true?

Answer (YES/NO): NO